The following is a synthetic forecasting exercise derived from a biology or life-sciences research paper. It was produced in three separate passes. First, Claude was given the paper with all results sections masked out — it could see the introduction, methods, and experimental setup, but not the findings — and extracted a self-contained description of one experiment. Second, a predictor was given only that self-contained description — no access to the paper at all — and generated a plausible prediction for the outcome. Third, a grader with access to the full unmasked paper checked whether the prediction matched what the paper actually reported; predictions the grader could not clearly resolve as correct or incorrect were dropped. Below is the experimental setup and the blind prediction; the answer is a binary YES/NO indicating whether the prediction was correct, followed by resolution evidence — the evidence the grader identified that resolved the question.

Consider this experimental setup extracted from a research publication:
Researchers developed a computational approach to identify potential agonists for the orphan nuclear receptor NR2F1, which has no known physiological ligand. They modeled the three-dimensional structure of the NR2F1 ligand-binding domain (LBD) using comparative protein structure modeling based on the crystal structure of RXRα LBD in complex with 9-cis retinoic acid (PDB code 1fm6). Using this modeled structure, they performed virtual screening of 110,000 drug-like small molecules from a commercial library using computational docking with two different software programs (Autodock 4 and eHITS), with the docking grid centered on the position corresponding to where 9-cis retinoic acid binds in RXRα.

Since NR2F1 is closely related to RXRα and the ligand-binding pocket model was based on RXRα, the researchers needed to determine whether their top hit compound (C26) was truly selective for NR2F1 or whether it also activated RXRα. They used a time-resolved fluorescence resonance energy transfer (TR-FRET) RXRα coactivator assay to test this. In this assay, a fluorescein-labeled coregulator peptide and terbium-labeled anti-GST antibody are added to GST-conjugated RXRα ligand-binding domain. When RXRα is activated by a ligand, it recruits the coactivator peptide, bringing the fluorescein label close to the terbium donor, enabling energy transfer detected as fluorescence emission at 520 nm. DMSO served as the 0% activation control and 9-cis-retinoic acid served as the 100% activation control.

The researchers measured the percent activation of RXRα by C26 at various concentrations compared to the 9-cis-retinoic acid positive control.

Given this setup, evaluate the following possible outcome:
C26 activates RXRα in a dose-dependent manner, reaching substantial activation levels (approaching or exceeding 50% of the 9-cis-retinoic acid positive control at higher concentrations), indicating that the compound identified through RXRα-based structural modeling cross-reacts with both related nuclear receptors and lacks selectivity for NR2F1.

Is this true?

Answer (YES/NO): NO